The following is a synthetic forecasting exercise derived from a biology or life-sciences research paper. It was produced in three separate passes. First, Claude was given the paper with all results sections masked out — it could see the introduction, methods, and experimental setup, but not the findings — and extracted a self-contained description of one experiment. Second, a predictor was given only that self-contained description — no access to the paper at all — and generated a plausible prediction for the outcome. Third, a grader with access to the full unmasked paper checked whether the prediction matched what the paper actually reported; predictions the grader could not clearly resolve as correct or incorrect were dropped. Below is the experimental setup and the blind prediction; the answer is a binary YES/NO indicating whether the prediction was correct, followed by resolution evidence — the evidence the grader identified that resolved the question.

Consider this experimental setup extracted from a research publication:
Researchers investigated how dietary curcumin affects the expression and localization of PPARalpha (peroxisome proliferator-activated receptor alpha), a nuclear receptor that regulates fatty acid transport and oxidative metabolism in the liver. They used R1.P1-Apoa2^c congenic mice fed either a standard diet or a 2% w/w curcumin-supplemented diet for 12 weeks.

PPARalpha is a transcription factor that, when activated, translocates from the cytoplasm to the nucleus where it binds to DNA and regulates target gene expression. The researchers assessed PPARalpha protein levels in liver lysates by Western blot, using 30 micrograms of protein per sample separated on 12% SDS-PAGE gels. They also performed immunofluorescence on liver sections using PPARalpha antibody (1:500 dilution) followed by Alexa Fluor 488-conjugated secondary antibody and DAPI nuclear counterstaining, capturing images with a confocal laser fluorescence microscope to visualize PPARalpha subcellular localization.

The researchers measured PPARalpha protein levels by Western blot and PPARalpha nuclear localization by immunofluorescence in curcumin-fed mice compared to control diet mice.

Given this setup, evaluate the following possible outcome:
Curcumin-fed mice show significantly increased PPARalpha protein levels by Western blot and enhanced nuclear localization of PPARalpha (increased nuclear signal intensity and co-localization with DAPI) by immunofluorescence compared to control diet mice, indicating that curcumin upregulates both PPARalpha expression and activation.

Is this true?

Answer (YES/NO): YES